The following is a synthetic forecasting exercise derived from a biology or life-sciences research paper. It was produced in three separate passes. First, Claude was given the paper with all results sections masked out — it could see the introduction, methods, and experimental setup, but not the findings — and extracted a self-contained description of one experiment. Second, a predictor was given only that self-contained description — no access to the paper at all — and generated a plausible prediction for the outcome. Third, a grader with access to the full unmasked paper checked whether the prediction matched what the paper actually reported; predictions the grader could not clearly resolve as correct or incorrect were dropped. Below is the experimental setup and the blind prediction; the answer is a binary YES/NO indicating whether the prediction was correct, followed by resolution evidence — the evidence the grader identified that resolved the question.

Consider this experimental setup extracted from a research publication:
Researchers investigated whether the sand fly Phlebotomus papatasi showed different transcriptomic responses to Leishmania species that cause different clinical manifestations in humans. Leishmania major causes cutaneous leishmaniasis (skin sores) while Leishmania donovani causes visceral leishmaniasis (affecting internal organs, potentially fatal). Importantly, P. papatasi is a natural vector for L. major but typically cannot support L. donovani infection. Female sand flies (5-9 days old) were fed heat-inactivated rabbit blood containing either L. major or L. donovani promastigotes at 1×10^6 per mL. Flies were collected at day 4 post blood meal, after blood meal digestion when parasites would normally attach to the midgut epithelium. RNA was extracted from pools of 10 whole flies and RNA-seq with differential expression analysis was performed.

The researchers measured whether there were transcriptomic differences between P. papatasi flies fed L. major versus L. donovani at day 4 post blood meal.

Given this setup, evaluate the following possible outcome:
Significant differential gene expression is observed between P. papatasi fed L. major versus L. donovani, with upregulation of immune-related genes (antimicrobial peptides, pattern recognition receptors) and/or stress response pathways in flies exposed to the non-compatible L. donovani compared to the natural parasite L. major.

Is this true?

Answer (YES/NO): NO